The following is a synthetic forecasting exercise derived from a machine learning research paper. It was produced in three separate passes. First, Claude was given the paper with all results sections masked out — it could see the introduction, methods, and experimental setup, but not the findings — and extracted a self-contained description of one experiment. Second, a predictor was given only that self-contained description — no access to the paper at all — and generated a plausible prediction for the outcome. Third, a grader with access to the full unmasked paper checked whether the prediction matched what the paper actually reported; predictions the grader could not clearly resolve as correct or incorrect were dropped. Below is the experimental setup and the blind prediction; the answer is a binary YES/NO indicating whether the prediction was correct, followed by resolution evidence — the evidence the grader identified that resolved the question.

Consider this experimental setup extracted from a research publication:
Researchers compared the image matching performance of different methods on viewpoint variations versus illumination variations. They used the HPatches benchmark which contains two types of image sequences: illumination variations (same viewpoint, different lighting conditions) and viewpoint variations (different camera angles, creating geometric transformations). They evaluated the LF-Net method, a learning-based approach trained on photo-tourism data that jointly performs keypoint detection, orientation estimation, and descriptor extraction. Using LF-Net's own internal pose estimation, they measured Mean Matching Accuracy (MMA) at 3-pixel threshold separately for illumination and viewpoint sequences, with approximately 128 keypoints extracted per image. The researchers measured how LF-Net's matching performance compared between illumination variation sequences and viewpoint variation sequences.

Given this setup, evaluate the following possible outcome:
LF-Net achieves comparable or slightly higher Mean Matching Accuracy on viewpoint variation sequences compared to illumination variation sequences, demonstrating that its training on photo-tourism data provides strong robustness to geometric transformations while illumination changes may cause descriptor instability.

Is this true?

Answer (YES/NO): NO